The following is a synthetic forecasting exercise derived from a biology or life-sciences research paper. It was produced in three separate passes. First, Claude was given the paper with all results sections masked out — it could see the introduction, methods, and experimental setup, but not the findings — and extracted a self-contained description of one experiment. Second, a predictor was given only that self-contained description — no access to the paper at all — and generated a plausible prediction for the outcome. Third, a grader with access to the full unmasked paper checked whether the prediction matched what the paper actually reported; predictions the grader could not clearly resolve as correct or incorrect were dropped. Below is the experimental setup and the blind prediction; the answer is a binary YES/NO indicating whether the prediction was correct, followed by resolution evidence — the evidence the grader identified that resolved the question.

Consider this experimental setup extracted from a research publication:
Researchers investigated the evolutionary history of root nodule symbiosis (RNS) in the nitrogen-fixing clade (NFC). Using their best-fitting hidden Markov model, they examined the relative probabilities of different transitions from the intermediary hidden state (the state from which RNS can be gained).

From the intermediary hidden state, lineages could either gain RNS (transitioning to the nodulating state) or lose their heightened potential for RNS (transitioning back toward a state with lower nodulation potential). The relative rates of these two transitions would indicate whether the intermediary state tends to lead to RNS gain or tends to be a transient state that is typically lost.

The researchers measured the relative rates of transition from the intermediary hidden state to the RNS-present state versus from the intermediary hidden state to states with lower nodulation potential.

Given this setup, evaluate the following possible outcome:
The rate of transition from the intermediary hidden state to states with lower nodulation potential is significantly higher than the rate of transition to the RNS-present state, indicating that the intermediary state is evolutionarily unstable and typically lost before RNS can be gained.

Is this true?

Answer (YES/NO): NO